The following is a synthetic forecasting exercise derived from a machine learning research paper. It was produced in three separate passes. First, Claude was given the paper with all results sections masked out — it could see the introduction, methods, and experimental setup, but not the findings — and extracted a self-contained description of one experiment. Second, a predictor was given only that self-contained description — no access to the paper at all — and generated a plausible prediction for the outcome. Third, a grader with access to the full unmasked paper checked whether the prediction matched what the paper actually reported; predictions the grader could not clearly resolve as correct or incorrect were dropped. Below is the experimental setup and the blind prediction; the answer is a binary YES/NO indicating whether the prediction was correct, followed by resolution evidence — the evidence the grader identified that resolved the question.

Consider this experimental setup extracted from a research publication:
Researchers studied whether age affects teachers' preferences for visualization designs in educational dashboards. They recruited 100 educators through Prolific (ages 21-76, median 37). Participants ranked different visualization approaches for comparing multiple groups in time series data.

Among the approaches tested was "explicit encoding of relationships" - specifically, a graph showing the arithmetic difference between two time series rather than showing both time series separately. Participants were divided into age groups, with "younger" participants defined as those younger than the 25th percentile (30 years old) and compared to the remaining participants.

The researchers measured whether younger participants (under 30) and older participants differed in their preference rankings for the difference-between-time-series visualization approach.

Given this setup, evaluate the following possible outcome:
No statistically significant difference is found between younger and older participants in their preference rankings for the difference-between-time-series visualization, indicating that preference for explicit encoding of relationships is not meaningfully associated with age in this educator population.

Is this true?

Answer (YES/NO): NO